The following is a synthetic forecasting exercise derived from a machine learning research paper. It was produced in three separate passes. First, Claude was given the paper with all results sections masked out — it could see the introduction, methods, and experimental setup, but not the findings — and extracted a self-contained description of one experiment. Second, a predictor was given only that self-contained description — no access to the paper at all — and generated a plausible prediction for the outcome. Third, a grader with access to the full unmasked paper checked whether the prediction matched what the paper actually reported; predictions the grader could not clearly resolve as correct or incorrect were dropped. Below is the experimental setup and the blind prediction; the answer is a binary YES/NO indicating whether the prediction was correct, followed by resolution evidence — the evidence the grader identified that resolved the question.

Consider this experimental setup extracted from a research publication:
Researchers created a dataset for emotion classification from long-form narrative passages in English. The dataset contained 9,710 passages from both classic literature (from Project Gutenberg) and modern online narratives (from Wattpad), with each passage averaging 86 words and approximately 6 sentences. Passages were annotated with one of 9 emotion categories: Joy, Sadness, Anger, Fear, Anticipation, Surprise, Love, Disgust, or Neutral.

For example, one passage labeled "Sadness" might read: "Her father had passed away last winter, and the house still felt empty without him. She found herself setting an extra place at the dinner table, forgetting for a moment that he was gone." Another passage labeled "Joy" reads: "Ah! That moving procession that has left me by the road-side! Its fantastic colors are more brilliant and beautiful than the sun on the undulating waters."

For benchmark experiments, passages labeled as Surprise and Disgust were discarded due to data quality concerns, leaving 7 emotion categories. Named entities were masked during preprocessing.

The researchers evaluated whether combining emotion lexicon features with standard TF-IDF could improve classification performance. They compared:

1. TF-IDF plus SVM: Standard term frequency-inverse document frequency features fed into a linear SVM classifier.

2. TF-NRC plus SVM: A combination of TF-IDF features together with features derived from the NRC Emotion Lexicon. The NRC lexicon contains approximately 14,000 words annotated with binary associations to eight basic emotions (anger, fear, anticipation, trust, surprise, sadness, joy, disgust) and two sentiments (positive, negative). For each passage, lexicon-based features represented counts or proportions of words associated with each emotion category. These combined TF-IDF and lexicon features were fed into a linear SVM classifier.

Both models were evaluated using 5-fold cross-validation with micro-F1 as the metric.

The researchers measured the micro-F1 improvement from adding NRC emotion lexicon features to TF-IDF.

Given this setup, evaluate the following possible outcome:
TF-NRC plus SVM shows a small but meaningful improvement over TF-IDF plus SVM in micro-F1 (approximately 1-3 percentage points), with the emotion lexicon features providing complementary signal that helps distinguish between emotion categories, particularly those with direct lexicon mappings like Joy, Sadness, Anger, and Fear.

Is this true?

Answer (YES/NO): NO